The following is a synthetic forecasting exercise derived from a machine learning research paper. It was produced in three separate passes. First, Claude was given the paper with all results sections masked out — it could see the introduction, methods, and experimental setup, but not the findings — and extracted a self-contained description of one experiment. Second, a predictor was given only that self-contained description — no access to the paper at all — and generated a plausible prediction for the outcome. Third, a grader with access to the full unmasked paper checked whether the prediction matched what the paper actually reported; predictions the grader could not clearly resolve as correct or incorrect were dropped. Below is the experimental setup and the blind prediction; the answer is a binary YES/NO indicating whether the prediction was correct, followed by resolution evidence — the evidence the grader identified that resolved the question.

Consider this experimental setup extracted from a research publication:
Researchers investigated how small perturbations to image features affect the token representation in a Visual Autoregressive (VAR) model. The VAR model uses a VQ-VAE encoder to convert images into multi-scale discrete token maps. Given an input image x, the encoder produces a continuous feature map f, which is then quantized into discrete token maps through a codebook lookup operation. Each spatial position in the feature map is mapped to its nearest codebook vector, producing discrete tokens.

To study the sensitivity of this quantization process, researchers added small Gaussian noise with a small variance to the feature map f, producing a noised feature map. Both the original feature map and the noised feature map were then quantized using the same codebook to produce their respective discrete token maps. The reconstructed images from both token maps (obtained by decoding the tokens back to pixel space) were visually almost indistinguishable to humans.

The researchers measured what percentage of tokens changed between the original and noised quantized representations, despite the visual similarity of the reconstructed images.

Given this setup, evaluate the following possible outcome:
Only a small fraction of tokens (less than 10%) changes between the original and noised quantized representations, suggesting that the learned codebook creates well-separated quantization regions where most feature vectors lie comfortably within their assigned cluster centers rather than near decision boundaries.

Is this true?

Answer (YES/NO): NO